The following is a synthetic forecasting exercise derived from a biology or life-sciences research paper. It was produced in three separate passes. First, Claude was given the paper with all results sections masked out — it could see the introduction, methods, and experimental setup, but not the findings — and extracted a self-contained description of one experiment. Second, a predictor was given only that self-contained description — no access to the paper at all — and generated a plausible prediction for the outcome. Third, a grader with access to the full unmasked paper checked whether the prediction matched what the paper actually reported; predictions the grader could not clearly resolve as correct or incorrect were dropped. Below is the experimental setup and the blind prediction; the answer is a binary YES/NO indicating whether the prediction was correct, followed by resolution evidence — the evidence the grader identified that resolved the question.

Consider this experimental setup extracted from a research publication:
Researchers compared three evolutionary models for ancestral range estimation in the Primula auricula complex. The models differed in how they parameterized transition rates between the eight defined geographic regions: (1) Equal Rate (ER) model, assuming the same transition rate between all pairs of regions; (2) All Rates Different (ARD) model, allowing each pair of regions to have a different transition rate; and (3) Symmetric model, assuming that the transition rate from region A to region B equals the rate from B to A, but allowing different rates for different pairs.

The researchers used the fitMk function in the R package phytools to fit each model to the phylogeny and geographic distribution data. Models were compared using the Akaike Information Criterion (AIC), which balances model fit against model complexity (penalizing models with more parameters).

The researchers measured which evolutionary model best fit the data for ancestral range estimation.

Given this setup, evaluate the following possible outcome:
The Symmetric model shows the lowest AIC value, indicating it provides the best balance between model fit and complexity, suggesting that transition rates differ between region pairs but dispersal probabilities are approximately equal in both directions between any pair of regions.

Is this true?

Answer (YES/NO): NO